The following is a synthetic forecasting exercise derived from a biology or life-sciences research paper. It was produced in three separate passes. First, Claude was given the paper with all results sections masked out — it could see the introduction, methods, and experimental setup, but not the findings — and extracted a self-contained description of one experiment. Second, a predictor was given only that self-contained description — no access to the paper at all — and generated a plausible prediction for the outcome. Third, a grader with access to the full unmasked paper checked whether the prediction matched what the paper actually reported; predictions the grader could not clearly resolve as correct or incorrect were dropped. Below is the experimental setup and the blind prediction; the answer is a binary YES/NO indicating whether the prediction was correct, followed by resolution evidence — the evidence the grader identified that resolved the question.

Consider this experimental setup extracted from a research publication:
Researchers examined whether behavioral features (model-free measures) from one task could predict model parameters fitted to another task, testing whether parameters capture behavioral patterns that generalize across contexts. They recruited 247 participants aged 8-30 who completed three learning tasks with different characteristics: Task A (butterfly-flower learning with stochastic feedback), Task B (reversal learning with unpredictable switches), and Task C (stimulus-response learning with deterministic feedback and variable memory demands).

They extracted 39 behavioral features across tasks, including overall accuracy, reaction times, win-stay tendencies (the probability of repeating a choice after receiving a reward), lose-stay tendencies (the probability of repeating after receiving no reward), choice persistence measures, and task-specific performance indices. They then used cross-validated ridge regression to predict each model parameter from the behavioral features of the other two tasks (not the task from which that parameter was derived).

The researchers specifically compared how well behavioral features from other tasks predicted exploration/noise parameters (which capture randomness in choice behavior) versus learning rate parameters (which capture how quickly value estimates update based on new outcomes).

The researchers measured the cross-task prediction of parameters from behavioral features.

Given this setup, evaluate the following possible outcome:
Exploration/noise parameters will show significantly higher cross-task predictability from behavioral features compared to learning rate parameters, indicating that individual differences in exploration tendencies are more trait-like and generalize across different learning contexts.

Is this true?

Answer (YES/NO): NO